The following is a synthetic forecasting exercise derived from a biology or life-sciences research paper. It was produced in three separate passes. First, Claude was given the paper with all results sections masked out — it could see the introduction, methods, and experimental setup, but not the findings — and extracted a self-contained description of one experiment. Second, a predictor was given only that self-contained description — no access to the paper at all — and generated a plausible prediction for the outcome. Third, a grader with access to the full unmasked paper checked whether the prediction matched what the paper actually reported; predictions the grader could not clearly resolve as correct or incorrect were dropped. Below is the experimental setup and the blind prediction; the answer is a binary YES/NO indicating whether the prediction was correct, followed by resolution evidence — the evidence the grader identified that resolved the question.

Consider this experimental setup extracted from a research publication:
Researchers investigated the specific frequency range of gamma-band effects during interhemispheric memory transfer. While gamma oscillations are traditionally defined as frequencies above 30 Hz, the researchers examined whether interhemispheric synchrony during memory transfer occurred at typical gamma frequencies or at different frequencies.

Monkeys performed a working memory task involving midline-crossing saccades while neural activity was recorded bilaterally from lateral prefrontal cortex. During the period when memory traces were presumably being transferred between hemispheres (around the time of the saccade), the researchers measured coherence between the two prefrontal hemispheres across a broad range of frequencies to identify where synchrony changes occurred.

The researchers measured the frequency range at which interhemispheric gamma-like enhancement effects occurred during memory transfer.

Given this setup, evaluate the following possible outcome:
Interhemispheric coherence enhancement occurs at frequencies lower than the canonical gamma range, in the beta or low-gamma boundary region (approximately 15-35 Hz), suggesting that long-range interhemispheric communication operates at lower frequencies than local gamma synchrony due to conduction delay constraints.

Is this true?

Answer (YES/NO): NO